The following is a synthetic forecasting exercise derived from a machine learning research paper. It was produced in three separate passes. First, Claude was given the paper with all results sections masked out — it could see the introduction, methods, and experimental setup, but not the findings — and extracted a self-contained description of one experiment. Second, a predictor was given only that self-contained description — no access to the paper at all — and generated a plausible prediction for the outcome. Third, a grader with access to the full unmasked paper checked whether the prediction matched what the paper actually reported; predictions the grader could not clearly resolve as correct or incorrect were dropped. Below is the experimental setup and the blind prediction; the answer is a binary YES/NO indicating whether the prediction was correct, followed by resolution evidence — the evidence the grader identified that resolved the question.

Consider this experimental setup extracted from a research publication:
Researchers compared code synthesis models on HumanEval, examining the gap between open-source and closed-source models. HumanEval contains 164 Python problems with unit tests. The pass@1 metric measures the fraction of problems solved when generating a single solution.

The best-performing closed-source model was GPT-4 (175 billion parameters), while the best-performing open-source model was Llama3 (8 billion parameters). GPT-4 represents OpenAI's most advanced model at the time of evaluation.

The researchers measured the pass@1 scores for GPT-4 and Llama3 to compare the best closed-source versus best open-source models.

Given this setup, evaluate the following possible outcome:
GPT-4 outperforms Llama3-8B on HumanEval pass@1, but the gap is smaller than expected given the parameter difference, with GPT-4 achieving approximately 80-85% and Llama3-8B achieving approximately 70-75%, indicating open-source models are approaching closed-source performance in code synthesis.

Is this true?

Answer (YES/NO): NO